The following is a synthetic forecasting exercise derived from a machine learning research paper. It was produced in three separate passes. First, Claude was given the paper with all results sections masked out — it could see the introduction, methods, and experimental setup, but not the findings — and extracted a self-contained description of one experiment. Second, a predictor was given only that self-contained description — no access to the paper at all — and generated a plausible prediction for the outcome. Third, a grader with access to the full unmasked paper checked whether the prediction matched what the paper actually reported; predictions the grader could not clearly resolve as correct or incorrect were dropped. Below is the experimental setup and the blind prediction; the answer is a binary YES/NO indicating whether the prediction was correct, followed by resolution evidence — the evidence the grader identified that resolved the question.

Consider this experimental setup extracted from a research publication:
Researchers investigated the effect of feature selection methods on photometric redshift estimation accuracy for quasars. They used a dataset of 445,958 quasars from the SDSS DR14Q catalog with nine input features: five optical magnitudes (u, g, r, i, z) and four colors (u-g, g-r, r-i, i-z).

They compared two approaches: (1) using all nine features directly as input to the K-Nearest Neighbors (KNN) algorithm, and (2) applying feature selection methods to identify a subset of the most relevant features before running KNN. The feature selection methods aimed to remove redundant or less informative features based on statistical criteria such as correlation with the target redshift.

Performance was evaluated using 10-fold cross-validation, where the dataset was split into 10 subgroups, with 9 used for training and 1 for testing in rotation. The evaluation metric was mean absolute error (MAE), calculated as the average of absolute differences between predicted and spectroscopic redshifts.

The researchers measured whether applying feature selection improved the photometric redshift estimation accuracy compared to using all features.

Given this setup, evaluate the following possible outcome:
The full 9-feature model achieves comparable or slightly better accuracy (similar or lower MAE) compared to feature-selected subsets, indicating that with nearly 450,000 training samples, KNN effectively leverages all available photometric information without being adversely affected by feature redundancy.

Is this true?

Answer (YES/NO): YES